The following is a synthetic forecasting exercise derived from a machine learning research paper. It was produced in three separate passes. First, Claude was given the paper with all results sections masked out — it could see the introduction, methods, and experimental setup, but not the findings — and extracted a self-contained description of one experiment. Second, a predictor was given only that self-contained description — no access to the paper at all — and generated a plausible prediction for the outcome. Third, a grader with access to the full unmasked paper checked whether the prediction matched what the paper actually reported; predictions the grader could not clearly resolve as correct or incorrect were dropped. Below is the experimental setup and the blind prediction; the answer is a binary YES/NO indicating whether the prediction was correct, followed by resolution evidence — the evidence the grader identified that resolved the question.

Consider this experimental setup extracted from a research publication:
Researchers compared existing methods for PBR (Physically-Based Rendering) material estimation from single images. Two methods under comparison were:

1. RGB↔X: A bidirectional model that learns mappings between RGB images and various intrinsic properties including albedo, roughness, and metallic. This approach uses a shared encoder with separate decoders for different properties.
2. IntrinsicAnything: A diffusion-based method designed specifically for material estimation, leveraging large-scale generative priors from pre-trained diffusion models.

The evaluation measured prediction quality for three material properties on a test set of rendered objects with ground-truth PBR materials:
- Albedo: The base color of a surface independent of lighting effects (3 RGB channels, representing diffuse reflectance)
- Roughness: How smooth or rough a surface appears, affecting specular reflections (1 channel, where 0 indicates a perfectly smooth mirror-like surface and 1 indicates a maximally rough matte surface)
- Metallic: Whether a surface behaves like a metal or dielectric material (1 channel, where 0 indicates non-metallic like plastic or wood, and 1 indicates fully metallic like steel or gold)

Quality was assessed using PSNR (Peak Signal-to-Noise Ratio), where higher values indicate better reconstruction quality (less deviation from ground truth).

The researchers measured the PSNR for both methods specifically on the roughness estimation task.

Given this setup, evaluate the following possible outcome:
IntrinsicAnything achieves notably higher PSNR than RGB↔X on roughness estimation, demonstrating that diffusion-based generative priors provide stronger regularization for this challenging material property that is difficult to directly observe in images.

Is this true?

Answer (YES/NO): NO